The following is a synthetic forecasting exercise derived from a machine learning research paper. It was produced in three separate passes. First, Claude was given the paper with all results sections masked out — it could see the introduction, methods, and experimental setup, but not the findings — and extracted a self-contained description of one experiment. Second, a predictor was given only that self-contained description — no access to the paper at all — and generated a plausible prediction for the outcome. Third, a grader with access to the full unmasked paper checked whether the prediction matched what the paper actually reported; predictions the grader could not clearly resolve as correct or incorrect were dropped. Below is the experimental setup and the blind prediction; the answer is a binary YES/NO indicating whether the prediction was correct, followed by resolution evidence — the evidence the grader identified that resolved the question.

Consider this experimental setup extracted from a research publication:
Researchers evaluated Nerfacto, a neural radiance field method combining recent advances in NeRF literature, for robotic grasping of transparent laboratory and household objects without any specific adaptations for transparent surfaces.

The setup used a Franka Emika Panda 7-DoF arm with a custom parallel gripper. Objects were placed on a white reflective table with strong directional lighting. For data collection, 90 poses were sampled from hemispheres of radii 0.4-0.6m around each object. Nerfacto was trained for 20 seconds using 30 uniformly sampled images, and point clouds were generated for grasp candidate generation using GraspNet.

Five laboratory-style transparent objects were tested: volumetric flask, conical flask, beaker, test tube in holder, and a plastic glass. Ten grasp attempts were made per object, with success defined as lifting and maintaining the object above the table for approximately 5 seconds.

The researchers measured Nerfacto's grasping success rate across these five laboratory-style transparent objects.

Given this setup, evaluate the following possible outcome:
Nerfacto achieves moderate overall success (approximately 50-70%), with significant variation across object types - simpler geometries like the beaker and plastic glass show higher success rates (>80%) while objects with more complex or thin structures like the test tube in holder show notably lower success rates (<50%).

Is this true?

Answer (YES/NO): NO